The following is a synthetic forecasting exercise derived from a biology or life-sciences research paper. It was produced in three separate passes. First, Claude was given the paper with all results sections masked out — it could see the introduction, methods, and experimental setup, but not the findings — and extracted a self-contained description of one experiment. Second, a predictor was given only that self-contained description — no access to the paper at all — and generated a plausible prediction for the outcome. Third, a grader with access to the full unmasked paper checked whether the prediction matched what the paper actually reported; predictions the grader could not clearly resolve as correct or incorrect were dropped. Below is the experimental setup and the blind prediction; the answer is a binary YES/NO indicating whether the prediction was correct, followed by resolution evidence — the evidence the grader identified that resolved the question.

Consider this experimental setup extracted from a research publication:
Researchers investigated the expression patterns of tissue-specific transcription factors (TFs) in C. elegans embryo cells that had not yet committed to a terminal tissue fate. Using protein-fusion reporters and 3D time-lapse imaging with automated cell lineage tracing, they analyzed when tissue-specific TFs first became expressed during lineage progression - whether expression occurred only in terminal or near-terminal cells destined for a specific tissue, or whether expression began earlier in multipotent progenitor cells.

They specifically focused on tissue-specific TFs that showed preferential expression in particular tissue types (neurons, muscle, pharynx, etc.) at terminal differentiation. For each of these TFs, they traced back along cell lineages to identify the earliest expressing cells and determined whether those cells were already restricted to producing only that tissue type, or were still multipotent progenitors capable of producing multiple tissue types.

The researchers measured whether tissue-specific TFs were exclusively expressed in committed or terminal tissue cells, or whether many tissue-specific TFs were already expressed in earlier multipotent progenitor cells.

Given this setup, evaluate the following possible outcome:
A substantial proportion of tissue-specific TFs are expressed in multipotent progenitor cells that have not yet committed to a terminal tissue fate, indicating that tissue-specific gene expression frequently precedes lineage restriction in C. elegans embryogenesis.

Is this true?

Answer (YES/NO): NO